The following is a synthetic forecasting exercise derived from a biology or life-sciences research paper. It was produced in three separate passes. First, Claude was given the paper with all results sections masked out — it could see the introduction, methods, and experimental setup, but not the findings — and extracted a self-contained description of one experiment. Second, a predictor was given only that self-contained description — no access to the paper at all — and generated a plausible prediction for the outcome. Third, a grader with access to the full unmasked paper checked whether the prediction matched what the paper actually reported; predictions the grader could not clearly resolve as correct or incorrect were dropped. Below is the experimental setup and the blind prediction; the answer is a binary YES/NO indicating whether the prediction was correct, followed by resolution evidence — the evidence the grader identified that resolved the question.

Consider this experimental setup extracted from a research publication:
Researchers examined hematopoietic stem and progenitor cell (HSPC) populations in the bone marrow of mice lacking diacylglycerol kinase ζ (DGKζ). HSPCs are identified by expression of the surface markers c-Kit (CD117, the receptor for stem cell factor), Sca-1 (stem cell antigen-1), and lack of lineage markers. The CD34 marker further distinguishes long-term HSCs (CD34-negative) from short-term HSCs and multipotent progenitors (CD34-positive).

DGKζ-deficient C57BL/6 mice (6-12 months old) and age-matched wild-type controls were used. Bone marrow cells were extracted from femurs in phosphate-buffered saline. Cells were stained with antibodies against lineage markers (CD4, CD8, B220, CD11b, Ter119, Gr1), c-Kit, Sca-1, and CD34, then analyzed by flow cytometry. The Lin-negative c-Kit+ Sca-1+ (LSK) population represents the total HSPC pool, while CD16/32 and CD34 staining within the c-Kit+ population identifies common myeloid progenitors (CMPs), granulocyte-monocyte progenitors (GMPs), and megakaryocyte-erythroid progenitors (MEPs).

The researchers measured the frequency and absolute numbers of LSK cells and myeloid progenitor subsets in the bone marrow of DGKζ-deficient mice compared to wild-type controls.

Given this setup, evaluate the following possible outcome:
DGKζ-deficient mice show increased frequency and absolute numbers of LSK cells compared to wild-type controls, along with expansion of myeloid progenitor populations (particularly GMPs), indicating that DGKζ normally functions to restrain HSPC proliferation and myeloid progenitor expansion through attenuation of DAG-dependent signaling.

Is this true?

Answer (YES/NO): NO